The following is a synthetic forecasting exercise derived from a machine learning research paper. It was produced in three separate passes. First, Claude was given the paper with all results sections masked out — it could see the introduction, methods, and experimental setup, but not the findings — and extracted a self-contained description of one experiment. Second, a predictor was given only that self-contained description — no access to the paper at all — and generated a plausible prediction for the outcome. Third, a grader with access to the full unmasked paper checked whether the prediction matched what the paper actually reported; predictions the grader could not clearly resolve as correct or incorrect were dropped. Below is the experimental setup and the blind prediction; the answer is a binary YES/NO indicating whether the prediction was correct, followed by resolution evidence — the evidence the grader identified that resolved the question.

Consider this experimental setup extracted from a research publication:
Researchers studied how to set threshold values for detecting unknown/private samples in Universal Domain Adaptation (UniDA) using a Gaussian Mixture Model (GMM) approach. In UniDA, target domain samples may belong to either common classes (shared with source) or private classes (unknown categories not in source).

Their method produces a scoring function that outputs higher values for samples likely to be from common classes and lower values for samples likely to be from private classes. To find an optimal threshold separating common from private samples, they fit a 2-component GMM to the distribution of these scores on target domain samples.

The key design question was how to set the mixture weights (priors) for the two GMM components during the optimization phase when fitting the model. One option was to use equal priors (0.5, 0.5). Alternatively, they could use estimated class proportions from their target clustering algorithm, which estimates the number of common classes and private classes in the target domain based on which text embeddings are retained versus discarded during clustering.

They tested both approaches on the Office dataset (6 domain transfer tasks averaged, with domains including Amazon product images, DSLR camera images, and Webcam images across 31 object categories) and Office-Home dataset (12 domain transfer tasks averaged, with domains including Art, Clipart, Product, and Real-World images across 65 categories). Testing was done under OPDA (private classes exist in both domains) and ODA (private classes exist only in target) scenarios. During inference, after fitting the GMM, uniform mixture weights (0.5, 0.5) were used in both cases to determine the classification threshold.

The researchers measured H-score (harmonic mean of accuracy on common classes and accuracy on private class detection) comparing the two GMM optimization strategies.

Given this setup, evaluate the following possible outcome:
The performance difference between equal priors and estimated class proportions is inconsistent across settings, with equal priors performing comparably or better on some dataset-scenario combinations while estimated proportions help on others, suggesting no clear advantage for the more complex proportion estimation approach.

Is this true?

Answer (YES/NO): NO